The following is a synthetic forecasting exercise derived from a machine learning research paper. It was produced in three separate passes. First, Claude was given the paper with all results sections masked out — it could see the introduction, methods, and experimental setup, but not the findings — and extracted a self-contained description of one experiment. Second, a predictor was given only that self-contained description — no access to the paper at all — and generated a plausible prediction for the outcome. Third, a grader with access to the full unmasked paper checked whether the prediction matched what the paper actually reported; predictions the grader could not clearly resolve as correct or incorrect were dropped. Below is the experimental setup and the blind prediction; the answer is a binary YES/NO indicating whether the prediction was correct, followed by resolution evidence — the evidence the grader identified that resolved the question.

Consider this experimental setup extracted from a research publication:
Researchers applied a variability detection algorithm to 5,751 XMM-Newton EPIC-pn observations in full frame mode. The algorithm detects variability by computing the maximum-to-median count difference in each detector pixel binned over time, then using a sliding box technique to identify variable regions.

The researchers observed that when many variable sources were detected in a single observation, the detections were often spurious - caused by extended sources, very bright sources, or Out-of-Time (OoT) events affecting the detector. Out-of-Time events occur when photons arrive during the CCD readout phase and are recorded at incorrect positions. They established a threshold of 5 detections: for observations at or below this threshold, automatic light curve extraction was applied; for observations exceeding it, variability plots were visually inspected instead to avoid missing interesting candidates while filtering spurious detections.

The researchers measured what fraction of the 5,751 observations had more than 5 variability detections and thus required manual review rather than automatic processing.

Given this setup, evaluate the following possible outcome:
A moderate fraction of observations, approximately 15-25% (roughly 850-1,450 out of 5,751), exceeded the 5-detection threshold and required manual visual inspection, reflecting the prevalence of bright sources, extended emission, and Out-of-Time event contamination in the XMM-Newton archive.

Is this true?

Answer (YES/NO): NO